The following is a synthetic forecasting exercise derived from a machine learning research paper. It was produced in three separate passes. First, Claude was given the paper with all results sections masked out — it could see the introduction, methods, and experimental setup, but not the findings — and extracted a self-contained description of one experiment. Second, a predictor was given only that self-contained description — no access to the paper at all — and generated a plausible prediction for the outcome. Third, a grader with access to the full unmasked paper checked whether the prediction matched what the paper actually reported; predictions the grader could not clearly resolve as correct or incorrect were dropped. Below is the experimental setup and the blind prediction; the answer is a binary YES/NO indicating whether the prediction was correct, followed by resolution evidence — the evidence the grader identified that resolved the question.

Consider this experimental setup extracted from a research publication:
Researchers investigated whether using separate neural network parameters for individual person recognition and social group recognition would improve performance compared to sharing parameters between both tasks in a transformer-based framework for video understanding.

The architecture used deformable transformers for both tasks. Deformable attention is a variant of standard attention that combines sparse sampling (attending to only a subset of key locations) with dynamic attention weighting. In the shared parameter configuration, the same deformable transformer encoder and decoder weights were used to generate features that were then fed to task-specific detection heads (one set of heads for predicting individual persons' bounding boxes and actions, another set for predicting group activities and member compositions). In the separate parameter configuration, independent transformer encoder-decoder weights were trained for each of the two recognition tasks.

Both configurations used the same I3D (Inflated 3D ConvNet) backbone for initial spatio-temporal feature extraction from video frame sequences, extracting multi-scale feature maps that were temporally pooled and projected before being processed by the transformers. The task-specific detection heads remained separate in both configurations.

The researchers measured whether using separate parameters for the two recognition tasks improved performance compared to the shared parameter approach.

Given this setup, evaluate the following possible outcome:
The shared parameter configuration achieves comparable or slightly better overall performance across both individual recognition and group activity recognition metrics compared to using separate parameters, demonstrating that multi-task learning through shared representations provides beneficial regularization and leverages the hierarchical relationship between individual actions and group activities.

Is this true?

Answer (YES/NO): NO